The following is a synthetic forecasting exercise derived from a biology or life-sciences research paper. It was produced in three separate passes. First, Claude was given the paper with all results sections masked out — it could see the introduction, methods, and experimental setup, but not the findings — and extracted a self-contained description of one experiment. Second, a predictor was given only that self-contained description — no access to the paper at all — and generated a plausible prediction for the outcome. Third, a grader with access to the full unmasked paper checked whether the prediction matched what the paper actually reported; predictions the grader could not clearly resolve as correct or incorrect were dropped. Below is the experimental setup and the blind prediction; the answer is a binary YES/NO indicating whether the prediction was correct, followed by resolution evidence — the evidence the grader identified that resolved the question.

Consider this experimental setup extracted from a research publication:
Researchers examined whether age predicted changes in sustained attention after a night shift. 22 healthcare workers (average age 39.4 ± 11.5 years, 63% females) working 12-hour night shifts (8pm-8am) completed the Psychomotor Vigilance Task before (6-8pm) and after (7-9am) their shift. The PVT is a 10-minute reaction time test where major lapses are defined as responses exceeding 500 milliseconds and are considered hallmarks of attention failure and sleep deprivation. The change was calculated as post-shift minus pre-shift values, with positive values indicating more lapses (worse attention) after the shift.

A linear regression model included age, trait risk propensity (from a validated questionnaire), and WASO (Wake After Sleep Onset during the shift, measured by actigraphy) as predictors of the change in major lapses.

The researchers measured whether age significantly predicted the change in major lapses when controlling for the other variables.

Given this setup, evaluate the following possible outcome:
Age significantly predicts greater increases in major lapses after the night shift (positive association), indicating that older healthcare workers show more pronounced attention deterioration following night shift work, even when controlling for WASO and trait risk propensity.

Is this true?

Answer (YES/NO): NO